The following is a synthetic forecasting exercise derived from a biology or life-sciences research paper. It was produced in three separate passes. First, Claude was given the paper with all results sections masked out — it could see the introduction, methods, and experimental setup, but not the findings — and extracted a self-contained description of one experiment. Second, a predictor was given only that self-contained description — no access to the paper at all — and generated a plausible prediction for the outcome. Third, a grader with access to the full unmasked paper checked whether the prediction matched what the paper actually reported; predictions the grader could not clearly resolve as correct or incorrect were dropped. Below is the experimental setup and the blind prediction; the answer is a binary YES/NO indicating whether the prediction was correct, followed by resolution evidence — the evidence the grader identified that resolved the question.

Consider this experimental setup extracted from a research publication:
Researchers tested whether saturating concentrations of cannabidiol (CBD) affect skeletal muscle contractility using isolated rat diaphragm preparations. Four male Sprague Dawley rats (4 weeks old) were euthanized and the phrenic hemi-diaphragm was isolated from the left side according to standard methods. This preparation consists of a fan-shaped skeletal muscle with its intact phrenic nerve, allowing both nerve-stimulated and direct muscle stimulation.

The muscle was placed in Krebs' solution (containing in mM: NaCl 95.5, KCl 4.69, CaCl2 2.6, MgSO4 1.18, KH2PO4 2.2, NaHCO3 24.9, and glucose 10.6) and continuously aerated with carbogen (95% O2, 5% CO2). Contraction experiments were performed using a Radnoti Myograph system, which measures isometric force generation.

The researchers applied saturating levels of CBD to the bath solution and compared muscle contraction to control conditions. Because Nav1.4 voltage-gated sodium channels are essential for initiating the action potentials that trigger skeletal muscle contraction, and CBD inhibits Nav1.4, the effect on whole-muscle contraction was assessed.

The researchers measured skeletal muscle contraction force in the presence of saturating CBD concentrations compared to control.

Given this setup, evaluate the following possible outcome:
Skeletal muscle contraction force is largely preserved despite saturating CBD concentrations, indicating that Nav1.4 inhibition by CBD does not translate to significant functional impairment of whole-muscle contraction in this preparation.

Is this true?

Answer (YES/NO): NO